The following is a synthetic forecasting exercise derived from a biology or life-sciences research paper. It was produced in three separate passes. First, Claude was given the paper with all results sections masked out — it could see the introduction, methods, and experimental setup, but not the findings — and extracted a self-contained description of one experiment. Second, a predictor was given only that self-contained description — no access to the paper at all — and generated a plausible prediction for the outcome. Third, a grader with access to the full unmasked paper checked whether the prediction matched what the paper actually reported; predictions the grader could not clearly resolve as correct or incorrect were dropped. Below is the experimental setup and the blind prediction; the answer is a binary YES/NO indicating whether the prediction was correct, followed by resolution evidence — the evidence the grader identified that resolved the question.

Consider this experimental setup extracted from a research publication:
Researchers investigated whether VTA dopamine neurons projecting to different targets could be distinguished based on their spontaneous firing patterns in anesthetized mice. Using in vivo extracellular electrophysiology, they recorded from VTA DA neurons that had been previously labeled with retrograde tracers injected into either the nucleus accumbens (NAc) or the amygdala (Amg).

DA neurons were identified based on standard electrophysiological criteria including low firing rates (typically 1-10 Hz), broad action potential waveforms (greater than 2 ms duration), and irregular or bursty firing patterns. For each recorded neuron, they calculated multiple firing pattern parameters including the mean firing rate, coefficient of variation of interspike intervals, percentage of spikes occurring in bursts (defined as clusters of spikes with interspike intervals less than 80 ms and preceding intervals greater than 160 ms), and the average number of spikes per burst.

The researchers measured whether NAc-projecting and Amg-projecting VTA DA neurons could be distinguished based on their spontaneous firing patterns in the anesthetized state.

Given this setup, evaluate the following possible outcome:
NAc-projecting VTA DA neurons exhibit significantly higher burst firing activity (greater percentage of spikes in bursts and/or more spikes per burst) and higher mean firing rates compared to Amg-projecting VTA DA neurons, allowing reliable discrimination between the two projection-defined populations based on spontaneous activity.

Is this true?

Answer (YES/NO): NO